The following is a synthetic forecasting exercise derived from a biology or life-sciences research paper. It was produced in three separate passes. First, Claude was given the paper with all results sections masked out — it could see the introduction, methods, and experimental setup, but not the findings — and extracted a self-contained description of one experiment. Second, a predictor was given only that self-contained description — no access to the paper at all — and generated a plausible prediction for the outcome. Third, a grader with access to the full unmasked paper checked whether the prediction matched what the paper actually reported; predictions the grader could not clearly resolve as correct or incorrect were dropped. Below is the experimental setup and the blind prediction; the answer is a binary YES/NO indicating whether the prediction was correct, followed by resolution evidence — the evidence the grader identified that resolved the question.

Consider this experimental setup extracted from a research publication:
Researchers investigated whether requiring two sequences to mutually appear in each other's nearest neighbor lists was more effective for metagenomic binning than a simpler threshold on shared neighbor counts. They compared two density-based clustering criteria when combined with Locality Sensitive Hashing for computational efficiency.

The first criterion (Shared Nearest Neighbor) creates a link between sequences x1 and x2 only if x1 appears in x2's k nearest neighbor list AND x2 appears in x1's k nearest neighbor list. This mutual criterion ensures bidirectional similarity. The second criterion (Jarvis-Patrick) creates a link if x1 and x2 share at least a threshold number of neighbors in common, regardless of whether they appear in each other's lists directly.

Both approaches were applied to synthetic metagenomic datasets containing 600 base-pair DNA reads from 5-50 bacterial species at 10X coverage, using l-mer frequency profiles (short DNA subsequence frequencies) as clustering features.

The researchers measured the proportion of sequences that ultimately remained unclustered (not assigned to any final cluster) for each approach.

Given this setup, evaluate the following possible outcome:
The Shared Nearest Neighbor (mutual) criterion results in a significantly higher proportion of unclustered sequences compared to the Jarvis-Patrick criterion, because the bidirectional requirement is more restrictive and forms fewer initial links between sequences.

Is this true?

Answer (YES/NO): NO